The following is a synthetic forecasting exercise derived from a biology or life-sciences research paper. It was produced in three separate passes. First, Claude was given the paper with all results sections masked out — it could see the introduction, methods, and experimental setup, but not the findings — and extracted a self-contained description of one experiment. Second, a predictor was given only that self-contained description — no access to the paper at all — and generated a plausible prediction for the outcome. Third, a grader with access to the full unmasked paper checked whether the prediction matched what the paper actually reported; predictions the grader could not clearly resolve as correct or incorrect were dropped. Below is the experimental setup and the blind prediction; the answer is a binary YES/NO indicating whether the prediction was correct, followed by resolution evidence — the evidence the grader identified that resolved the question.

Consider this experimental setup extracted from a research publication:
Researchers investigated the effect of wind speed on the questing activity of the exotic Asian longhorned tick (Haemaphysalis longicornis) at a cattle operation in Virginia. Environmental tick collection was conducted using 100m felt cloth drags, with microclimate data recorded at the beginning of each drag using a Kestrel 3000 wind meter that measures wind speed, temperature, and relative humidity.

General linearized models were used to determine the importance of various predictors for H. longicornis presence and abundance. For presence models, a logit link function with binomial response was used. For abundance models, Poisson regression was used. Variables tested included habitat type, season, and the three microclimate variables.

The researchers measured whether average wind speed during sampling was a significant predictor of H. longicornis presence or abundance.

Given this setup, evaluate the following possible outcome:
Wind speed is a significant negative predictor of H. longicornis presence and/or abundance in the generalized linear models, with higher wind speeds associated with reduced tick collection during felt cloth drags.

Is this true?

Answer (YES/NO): NO